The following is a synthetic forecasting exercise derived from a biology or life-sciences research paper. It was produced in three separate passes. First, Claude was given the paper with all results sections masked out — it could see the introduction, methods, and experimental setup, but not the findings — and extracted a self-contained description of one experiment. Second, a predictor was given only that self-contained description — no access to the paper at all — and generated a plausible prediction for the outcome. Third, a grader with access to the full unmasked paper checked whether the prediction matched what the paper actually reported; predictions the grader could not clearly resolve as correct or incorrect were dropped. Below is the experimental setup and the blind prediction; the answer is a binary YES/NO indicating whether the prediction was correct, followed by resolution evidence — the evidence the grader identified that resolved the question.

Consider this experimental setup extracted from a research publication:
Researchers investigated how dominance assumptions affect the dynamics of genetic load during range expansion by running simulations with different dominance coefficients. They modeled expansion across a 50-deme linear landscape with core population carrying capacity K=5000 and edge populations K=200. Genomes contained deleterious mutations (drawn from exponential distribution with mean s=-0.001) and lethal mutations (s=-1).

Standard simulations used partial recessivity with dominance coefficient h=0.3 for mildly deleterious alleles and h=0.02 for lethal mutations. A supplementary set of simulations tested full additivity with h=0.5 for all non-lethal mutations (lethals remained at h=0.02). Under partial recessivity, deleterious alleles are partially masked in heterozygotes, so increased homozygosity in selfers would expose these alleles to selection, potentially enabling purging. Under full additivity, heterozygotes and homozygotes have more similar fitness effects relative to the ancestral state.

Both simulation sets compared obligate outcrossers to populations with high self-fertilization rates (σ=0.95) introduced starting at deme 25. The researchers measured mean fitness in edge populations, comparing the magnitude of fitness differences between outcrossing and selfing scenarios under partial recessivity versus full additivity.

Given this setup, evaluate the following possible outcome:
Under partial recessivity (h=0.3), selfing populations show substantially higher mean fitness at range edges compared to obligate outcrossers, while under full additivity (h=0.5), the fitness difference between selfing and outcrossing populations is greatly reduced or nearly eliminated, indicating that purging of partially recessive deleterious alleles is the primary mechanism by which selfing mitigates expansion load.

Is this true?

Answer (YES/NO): NO